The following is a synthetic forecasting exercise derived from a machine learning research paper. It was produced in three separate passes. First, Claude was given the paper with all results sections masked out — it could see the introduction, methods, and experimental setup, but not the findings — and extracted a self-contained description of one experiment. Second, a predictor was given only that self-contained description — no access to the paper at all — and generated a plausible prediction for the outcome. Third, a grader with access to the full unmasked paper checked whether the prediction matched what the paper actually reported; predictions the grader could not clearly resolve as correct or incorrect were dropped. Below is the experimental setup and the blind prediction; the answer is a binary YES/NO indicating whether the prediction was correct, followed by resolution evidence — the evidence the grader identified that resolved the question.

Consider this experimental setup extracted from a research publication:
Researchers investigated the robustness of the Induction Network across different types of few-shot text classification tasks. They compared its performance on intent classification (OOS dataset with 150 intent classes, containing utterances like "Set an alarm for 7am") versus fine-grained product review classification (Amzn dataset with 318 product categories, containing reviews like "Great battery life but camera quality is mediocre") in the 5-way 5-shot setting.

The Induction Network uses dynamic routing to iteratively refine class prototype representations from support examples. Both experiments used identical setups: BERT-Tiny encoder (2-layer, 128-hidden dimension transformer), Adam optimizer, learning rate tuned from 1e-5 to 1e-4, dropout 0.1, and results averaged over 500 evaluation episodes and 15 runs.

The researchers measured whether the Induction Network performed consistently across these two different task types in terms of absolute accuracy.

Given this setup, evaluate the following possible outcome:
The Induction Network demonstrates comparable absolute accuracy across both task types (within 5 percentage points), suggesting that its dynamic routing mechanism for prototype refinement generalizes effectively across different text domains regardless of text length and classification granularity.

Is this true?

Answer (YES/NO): NO